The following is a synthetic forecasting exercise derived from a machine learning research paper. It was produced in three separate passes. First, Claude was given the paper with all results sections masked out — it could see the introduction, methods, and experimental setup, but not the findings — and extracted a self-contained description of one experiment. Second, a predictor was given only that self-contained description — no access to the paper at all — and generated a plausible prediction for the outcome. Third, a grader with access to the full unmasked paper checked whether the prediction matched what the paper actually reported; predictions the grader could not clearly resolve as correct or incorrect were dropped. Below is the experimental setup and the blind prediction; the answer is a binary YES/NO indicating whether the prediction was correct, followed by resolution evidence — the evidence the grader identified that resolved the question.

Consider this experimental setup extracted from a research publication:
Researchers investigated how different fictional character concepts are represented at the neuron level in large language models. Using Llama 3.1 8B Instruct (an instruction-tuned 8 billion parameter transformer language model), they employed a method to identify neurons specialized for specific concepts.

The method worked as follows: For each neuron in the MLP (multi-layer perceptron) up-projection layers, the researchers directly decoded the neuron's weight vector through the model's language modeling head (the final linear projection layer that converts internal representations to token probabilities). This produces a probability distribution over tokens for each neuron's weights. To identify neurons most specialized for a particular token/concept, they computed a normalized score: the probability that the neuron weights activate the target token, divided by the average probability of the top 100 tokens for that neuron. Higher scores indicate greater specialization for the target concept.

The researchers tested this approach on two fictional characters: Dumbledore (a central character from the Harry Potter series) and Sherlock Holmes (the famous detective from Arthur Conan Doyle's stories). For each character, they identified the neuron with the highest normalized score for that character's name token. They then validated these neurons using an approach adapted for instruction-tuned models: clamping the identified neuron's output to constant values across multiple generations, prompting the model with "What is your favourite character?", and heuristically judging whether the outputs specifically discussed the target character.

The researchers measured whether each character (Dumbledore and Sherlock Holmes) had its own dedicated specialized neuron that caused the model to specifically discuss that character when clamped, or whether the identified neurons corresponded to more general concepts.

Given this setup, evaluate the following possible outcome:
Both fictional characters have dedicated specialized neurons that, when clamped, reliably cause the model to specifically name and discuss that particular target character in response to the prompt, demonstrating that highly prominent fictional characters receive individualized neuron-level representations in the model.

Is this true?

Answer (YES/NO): NO